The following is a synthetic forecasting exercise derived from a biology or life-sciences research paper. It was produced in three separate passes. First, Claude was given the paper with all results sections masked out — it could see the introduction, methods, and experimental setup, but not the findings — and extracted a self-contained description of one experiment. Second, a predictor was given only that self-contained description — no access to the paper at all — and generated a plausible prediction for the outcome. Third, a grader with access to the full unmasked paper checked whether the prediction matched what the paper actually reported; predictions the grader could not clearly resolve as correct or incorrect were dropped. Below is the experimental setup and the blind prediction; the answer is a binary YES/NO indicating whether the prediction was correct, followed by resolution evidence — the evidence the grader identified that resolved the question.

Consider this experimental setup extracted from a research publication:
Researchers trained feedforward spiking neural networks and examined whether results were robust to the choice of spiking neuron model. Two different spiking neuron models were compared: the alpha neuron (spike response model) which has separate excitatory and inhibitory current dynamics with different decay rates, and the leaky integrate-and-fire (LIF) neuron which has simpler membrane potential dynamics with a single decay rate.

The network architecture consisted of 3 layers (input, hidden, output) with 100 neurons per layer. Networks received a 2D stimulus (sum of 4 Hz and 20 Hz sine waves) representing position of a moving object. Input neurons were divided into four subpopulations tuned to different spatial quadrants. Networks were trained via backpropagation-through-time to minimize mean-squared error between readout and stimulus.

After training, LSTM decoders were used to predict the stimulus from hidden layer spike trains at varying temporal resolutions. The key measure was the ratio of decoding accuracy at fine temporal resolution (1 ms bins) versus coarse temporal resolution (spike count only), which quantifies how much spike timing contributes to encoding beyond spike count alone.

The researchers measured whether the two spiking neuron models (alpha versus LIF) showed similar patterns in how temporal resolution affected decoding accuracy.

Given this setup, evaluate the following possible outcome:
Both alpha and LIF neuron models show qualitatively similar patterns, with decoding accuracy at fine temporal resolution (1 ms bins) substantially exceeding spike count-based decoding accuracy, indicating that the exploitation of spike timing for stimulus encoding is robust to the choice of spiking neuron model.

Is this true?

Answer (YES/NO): YES